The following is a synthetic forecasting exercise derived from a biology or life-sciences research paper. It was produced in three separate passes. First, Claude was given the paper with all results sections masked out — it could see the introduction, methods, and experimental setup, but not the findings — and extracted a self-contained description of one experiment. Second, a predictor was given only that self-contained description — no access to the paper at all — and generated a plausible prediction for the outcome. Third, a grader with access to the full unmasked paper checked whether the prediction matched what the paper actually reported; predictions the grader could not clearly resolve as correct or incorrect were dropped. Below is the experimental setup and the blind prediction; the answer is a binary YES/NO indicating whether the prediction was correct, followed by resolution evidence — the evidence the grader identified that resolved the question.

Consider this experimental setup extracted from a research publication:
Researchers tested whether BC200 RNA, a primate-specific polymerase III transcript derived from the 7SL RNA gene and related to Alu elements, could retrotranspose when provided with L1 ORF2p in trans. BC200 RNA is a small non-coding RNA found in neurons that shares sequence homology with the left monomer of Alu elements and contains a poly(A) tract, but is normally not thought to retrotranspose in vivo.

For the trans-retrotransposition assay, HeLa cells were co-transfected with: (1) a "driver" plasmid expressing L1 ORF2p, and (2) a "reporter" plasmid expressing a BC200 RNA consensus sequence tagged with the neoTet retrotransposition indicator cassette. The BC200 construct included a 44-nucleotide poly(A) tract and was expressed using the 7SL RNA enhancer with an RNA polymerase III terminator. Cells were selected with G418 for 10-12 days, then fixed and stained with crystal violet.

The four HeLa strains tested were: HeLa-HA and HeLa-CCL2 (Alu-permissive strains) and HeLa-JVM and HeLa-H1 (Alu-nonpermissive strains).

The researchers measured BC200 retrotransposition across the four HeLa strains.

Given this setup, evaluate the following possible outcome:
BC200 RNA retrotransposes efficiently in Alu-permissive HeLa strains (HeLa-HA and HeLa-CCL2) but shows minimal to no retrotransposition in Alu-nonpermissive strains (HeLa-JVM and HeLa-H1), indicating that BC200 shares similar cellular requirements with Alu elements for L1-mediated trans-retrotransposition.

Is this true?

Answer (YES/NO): NO